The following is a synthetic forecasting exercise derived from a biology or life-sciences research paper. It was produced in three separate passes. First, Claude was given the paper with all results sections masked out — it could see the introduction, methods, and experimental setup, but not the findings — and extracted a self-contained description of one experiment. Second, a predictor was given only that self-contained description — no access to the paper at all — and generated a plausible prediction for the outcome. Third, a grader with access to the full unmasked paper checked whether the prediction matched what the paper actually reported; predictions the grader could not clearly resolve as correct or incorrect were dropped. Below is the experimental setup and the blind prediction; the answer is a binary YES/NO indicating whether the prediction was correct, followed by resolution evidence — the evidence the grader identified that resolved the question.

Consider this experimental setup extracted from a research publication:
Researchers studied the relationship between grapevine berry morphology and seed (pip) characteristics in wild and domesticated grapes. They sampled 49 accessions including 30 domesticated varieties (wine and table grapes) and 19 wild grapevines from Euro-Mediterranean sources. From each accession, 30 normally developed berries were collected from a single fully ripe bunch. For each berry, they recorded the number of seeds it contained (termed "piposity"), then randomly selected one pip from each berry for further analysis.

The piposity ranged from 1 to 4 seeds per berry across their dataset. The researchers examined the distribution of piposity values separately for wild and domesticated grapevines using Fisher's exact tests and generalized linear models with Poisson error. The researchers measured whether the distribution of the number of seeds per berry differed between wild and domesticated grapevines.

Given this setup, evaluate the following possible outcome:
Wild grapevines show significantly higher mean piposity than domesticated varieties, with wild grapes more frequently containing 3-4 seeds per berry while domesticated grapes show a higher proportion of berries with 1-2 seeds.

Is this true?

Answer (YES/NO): NO